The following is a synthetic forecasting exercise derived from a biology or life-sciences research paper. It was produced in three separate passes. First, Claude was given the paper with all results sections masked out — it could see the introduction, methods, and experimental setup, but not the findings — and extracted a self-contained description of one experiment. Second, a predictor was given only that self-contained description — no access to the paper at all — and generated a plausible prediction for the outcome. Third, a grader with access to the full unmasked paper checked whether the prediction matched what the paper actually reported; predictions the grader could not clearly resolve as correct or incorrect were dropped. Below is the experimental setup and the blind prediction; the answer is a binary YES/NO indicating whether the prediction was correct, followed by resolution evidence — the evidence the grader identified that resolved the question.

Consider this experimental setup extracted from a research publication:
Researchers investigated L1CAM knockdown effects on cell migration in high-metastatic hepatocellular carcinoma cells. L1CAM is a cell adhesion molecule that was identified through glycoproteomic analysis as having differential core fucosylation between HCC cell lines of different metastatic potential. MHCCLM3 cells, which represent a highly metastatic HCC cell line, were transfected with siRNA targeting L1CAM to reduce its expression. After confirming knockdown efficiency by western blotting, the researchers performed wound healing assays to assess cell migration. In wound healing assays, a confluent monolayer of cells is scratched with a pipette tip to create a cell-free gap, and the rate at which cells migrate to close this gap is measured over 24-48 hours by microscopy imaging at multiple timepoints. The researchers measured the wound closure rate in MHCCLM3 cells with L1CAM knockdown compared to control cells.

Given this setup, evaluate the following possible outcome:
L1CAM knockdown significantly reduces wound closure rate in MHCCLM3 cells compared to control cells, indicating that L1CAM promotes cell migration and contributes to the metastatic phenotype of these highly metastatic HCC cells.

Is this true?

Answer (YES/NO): YES